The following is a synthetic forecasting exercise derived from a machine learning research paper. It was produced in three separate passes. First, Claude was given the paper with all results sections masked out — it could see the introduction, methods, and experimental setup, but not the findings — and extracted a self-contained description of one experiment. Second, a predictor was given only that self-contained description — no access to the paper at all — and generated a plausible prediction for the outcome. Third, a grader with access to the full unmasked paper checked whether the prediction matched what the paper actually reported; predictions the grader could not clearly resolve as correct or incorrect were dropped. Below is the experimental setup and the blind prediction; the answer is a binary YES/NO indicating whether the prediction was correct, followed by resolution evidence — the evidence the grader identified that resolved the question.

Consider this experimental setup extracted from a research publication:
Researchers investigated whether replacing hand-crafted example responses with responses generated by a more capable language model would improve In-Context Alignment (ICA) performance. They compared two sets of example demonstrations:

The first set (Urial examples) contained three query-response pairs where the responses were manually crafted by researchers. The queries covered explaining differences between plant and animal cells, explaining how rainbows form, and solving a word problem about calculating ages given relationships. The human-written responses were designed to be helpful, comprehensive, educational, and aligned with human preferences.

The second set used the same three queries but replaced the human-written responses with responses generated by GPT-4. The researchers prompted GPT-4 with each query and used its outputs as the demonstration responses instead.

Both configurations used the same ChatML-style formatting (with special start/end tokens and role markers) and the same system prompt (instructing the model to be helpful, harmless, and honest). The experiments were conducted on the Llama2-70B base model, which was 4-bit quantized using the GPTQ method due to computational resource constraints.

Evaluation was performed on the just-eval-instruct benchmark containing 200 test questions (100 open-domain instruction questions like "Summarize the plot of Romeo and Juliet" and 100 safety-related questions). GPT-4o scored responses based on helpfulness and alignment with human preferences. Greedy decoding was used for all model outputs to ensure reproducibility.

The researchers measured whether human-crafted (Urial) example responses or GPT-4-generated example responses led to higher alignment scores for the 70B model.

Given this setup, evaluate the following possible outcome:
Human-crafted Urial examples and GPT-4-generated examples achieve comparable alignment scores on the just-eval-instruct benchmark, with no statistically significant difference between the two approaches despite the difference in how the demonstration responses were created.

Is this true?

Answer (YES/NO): NO